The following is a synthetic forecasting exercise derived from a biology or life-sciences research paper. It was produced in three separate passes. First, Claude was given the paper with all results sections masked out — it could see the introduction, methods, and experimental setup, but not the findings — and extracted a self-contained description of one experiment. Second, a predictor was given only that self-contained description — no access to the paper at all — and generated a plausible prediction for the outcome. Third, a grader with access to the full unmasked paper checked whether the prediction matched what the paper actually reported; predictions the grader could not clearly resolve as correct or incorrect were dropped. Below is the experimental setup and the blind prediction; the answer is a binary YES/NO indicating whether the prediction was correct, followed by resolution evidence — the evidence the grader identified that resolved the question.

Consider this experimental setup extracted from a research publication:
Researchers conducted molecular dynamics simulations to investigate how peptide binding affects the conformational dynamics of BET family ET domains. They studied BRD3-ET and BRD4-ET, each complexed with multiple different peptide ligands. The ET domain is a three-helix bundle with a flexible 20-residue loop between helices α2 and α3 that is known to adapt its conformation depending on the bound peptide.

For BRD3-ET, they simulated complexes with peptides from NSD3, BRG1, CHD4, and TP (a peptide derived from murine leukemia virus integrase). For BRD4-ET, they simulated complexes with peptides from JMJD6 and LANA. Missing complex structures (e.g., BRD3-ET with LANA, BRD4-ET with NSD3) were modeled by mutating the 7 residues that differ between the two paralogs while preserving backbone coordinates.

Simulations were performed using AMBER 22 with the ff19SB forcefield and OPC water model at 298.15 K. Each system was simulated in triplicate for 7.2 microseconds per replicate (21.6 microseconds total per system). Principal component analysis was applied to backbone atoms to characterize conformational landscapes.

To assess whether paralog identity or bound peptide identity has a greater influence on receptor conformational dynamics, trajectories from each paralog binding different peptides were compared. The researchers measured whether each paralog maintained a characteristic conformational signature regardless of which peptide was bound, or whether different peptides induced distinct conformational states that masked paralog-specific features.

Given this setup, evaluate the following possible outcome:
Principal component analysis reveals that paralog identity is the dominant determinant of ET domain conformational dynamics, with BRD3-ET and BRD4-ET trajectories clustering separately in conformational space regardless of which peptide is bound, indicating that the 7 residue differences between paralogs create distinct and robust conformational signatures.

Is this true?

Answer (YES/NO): NO